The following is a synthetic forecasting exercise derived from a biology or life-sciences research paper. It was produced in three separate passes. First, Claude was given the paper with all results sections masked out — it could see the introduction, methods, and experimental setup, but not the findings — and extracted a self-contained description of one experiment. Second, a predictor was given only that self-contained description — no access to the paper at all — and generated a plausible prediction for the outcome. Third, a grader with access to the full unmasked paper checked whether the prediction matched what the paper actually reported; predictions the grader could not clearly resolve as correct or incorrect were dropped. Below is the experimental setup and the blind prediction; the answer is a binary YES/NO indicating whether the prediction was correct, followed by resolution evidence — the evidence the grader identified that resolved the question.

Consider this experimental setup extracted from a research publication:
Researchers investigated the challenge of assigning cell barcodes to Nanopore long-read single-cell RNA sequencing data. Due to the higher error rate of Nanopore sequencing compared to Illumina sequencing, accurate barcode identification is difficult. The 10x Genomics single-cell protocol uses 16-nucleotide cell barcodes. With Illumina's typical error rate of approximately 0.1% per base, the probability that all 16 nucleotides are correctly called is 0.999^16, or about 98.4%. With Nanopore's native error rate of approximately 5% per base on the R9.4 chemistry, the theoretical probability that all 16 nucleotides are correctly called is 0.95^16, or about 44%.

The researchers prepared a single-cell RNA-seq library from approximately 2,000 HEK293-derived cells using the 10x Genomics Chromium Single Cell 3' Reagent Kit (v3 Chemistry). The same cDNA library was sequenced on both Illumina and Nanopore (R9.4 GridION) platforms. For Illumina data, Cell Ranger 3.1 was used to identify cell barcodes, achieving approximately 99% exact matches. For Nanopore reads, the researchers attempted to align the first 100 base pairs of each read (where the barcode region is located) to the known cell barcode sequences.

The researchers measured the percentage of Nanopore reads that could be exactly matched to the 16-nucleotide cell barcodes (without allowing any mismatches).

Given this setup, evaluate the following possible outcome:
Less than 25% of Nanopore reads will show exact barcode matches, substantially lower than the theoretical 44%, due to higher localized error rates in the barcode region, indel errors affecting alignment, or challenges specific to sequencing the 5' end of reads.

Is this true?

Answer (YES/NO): NO